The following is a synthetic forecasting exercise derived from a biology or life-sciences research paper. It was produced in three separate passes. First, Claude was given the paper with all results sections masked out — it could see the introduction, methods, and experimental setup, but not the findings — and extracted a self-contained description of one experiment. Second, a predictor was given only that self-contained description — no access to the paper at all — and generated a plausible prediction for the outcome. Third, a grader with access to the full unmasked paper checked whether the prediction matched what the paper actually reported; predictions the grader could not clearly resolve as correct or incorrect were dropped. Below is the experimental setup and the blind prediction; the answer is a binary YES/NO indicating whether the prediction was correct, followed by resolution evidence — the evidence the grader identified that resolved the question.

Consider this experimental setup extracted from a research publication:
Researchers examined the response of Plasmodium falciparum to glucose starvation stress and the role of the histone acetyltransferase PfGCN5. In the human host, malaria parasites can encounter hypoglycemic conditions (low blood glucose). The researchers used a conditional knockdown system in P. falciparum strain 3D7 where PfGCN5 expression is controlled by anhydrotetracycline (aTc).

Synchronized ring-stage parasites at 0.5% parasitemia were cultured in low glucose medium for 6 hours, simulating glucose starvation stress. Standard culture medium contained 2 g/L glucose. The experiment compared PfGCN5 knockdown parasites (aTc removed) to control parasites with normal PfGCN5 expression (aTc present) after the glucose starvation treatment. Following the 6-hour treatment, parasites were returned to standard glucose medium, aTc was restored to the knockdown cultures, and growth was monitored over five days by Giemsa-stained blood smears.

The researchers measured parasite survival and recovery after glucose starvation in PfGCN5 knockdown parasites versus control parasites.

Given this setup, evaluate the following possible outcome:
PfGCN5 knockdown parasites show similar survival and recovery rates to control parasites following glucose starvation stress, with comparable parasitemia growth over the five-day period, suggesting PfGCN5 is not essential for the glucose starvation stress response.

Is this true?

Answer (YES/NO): NO